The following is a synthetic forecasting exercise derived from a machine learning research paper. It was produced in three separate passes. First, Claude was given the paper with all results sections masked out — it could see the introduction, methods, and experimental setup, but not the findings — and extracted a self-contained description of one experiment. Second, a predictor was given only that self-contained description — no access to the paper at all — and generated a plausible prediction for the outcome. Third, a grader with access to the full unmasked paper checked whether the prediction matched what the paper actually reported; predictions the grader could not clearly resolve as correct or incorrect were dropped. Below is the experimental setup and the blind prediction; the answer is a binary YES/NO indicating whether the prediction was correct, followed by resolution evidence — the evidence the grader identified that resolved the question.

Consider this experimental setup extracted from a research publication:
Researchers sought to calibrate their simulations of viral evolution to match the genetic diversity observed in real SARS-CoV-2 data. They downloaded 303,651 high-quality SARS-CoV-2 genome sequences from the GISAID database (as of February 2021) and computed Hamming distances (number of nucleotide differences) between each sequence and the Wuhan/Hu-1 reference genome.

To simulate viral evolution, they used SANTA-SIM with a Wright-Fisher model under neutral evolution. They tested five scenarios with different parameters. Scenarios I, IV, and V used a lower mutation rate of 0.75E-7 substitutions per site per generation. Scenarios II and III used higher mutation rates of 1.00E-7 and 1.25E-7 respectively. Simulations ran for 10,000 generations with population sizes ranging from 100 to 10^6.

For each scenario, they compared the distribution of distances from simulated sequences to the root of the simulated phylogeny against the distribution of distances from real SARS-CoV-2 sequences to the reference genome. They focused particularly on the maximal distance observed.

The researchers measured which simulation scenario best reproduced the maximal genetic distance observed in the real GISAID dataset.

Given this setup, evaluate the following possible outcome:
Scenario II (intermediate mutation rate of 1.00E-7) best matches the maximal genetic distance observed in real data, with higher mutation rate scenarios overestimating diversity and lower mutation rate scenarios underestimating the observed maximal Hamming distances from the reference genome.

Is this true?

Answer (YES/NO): YES